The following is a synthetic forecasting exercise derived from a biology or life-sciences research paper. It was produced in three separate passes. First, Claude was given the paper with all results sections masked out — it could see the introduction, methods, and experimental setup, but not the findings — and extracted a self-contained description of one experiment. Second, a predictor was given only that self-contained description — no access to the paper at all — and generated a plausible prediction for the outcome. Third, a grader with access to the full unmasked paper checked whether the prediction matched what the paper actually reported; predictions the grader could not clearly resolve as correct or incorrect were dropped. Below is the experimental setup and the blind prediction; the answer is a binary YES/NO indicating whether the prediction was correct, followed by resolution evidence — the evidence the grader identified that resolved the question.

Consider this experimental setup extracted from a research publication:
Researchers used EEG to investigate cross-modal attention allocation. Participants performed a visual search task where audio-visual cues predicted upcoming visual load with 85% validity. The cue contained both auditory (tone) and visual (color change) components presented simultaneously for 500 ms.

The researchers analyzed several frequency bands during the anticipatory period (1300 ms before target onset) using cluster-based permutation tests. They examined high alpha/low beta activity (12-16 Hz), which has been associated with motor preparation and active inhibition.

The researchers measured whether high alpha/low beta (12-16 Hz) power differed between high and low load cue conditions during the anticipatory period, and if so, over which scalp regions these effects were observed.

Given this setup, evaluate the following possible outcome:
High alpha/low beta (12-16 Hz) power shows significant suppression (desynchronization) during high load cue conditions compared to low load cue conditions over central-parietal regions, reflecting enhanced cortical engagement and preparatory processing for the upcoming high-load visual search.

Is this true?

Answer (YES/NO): NO